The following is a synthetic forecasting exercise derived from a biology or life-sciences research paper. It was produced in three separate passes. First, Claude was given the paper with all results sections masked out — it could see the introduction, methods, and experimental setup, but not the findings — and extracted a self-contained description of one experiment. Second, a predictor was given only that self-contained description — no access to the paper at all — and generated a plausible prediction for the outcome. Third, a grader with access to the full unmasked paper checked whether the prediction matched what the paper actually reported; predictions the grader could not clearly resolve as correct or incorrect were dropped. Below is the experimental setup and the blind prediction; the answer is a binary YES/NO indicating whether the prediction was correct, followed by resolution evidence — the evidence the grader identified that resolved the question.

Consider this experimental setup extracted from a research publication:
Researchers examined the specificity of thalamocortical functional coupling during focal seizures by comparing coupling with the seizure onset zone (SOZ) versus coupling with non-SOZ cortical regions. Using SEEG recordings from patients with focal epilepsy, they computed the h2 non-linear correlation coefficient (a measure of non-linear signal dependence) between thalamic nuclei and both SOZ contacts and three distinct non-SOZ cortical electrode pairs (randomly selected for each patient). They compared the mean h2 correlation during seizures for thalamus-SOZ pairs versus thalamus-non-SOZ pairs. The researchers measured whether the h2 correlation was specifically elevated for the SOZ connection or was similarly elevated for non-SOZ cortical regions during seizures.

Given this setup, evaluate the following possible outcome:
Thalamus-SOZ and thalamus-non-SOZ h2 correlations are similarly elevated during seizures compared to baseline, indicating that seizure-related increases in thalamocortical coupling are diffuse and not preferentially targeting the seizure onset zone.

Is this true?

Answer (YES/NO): NO